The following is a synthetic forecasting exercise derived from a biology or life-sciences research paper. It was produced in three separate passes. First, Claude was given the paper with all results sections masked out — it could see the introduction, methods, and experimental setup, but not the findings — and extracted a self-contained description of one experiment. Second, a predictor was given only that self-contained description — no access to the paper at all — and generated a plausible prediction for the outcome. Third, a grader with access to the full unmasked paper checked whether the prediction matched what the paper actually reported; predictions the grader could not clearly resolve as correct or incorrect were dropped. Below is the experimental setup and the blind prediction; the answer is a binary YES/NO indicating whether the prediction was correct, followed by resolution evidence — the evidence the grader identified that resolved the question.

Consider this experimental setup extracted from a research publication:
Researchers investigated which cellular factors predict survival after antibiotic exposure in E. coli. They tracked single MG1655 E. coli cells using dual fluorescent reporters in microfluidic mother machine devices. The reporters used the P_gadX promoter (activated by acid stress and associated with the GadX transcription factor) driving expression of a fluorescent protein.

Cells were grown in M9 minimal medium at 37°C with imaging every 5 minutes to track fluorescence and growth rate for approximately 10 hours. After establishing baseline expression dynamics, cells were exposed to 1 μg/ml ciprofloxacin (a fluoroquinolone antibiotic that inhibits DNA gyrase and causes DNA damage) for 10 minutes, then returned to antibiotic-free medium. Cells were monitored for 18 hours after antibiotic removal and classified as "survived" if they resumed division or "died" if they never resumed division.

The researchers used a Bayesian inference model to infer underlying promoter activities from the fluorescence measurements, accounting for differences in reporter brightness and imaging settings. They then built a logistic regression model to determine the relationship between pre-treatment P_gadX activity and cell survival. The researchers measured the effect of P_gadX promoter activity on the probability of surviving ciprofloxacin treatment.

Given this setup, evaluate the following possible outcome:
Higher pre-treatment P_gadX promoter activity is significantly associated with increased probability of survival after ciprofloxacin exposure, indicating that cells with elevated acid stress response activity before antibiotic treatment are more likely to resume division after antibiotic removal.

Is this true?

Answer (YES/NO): YES